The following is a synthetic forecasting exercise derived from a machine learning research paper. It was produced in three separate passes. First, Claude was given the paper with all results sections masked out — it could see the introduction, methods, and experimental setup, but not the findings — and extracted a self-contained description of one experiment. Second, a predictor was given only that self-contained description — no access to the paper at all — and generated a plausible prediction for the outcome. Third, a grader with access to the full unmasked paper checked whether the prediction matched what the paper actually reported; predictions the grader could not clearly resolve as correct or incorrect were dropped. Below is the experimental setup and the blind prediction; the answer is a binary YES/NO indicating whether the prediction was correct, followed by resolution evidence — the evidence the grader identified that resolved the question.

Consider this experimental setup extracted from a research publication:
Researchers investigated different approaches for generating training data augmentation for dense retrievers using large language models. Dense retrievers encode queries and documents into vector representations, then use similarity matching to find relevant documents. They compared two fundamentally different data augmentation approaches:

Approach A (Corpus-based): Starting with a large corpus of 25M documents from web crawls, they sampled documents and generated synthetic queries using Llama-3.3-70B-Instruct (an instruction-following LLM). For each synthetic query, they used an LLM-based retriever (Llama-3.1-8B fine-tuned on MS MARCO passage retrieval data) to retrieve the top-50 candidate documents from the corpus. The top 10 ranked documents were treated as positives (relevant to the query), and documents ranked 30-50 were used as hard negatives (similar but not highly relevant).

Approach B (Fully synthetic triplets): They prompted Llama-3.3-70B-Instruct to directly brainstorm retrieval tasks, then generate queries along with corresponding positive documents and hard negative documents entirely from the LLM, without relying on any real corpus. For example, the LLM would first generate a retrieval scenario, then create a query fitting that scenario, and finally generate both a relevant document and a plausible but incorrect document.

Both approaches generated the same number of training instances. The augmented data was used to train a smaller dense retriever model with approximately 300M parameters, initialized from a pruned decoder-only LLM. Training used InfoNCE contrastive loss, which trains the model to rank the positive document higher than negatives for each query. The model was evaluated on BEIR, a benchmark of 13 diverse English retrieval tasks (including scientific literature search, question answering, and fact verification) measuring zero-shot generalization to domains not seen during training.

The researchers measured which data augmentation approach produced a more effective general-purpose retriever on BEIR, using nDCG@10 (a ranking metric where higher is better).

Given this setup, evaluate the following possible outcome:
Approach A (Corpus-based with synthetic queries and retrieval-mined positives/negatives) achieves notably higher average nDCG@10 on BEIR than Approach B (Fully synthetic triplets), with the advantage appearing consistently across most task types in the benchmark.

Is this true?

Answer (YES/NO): YES